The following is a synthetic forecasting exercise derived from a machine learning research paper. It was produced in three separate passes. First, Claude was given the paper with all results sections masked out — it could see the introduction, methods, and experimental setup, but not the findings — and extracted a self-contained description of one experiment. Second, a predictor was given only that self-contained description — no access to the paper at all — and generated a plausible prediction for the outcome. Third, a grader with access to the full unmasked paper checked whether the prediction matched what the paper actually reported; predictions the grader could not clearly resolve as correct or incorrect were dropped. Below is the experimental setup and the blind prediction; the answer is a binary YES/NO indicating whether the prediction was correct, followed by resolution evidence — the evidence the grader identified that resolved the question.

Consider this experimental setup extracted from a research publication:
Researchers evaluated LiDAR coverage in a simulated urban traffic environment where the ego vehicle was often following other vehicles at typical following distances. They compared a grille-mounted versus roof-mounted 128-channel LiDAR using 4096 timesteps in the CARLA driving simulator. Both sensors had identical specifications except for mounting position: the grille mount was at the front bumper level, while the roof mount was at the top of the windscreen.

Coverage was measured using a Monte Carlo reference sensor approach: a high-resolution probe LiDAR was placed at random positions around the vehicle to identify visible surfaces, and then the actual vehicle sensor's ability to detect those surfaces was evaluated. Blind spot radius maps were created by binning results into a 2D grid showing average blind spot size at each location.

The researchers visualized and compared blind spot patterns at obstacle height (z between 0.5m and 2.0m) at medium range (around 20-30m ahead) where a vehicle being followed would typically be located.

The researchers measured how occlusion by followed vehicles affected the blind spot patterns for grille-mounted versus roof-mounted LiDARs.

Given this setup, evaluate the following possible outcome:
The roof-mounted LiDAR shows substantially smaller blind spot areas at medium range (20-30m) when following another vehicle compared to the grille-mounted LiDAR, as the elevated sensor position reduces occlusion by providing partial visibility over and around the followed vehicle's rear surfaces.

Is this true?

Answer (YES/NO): YES